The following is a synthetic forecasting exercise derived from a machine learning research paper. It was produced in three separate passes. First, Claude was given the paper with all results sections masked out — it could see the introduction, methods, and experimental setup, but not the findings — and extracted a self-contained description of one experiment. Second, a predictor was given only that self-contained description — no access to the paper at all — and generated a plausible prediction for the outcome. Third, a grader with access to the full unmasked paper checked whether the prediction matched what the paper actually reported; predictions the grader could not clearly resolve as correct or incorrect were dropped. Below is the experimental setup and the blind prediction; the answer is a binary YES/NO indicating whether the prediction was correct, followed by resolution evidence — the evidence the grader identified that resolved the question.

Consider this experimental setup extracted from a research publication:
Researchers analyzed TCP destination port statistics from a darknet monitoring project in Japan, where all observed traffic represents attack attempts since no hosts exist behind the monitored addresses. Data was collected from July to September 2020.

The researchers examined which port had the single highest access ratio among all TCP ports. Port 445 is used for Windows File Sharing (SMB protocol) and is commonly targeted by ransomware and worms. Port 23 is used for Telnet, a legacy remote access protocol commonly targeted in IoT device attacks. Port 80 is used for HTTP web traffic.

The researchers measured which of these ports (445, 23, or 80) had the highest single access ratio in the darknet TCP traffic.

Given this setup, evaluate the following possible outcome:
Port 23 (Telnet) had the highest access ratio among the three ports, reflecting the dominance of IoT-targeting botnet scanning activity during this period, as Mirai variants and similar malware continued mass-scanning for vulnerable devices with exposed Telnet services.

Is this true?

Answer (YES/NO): NO